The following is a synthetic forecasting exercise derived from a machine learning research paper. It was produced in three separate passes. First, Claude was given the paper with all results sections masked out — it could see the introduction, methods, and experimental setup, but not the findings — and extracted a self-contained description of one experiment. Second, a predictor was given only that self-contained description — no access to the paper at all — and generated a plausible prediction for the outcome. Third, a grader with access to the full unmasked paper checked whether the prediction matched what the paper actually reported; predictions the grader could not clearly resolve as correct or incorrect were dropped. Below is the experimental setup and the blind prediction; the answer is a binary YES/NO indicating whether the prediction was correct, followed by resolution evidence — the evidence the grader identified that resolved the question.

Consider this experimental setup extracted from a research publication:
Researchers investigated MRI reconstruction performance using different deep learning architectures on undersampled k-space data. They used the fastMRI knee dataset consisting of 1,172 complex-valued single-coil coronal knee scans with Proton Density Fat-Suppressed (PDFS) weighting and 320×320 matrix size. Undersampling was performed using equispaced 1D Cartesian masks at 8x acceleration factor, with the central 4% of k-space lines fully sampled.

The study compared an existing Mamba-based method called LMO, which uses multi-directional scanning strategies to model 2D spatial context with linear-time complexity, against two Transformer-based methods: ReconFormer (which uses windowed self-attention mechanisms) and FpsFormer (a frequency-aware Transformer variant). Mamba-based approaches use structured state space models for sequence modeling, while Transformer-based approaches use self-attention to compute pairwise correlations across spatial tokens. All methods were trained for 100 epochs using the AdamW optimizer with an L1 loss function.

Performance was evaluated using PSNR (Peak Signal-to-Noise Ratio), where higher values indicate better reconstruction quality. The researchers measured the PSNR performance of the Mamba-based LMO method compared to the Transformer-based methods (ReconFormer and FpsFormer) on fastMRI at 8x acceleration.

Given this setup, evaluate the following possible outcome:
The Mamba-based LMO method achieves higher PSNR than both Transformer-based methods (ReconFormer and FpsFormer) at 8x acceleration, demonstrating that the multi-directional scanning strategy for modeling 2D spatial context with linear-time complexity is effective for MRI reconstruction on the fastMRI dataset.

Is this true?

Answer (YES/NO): YES